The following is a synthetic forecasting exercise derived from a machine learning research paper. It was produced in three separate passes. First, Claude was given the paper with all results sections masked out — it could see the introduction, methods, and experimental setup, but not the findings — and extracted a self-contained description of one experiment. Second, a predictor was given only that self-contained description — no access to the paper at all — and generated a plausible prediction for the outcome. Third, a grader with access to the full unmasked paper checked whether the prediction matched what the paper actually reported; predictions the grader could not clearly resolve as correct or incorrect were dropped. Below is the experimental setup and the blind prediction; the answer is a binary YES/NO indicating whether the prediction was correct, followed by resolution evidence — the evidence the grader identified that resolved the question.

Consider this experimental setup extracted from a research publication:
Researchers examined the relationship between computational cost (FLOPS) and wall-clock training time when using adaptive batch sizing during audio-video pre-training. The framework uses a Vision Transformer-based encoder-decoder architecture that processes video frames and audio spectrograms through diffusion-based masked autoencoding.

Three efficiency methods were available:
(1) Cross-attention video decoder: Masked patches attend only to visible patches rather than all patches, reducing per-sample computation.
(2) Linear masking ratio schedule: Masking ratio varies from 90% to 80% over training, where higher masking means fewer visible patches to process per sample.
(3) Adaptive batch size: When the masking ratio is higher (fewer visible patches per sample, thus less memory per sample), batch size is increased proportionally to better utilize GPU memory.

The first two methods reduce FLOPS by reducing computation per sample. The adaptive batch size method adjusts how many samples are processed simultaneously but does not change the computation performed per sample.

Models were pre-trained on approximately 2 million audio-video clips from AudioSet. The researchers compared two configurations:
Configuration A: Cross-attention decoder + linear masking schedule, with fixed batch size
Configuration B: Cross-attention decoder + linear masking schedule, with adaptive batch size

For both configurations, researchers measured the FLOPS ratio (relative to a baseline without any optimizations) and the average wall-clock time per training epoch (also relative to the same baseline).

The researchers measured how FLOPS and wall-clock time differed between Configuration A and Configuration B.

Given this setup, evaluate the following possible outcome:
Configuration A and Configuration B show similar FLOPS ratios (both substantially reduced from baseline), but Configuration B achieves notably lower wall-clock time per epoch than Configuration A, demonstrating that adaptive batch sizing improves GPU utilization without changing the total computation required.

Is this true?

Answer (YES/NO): YES